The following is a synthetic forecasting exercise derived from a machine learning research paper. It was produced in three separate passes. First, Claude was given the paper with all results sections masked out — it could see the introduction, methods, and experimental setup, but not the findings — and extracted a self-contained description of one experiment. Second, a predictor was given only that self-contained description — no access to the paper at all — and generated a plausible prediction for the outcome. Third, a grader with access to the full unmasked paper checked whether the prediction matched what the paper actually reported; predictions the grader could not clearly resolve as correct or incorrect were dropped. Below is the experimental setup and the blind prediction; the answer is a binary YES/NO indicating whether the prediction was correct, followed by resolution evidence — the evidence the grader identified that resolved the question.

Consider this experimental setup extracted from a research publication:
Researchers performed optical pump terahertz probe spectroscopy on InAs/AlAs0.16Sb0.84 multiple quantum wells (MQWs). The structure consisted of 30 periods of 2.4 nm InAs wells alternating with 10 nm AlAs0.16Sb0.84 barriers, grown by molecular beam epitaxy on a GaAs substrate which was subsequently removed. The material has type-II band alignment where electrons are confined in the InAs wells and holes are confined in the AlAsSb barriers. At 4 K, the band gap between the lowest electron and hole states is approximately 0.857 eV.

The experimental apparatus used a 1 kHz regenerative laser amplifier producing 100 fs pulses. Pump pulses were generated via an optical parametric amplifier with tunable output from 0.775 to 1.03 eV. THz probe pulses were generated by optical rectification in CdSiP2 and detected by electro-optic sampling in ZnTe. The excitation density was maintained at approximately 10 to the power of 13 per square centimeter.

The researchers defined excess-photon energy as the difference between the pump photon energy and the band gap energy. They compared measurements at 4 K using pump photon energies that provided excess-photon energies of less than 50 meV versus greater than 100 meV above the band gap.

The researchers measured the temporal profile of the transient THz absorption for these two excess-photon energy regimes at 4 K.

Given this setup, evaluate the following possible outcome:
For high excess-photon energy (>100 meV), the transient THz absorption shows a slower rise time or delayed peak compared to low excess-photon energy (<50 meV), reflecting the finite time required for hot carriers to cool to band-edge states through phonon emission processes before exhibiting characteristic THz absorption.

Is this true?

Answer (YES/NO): NO